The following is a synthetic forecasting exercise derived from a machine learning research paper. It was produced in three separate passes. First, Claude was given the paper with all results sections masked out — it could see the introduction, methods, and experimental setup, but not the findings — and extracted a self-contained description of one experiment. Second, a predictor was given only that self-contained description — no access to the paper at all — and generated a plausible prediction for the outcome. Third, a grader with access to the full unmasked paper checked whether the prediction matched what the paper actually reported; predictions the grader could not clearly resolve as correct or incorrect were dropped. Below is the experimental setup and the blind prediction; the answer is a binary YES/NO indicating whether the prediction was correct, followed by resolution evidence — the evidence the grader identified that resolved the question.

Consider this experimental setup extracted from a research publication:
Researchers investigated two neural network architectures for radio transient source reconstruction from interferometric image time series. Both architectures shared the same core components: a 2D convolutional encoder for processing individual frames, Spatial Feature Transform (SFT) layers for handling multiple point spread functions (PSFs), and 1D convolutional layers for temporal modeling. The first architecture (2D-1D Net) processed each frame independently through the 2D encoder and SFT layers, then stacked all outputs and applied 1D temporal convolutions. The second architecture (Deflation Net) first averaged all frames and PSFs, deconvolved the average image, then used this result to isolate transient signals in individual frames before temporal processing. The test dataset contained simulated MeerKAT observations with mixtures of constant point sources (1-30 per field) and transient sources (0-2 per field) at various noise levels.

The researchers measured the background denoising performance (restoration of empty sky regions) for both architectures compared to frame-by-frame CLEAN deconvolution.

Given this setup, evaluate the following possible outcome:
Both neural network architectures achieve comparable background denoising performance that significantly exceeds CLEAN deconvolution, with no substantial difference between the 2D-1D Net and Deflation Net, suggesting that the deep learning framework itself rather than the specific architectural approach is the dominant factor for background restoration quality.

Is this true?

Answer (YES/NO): NO